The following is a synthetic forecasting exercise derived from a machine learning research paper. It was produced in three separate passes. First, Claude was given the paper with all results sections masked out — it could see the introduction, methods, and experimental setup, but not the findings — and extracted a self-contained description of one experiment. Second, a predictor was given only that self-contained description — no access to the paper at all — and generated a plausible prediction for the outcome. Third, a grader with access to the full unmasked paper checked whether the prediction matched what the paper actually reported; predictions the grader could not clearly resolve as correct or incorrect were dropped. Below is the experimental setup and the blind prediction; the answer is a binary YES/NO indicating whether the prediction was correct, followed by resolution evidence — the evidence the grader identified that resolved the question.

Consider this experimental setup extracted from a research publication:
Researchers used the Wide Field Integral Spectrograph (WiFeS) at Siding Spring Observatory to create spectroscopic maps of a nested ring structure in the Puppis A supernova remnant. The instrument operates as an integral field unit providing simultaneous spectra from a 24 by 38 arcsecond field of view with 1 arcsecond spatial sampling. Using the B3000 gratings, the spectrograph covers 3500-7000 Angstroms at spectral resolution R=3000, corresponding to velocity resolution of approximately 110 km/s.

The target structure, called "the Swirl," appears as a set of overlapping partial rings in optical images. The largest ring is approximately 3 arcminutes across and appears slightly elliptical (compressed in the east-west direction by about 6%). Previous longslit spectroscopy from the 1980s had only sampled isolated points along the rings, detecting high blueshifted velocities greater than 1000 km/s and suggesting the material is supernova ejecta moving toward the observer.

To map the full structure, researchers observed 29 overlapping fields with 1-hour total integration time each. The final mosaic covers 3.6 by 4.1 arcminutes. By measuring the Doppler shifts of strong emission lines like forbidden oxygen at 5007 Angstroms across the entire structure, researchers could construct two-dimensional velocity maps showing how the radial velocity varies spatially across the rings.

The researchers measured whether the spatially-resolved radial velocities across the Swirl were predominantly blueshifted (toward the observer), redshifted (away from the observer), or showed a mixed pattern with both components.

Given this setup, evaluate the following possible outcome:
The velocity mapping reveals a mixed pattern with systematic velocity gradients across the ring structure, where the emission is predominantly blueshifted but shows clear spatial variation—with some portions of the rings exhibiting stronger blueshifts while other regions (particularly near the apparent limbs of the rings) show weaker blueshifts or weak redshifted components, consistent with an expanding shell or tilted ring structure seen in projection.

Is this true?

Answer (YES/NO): NO